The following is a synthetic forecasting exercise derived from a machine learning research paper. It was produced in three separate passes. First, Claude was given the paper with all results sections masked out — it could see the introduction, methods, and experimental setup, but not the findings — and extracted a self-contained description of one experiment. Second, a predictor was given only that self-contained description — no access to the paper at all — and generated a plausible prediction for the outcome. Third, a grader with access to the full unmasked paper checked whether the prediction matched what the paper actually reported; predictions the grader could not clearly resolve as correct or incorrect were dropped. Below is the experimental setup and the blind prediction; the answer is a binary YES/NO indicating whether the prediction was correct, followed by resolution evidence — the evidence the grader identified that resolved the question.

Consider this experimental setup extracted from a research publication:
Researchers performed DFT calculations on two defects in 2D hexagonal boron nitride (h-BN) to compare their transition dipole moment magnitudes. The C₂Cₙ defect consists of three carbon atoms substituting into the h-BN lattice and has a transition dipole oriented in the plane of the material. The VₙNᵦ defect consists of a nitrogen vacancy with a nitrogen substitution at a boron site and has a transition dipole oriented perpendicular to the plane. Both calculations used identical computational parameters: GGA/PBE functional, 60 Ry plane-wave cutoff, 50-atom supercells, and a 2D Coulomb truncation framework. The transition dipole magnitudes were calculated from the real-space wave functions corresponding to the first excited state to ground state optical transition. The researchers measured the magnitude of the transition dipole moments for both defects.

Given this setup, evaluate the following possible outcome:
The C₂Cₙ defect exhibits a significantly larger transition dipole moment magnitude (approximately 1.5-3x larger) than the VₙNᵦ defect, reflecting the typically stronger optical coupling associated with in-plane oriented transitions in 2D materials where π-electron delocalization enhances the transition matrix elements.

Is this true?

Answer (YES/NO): NO